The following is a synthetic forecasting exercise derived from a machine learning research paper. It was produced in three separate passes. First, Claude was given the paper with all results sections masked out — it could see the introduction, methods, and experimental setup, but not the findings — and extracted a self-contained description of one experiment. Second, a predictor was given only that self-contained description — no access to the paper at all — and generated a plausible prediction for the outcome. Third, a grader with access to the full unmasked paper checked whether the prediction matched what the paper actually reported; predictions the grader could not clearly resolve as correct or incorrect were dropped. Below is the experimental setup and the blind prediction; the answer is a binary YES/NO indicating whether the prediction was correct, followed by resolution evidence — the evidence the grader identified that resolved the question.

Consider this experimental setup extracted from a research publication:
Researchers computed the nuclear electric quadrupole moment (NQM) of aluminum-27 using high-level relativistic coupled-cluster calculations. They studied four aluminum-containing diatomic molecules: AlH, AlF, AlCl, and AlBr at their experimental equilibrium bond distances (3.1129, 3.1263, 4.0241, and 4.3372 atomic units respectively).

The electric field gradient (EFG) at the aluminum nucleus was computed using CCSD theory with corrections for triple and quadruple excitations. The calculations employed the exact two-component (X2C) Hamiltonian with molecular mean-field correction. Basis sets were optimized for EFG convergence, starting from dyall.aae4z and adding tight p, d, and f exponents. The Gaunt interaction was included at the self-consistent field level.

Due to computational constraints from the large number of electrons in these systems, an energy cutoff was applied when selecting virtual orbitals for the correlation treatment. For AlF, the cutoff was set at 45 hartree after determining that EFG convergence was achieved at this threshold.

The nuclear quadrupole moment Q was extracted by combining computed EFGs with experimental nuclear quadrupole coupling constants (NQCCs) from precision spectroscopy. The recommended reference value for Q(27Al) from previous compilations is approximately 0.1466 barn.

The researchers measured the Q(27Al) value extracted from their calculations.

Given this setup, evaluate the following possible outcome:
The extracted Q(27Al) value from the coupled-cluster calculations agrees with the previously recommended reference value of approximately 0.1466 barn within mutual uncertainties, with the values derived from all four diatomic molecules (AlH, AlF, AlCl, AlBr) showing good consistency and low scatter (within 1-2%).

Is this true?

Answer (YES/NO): YES